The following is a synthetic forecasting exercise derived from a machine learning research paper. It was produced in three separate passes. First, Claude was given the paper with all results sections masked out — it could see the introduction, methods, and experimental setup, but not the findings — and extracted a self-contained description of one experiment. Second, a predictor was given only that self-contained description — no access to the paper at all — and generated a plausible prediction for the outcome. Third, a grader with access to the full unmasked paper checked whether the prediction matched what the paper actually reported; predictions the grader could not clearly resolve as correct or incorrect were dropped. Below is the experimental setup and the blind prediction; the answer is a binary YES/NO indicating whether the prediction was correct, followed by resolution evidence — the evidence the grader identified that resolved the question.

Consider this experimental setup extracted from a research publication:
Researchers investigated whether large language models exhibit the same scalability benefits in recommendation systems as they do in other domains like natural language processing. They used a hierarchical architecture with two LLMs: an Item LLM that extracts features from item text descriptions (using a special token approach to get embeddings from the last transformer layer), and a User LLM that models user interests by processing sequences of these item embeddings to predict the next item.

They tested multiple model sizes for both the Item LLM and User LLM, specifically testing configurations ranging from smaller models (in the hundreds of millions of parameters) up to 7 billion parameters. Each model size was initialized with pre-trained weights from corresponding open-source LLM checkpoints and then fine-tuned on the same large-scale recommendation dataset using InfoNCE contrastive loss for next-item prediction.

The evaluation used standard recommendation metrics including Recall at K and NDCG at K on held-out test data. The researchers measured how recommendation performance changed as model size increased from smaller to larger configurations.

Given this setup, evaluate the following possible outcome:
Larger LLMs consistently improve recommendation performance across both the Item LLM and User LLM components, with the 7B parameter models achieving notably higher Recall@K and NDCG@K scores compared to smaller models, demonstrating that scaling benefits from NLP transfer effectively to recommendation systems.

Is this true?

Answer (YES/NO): NO